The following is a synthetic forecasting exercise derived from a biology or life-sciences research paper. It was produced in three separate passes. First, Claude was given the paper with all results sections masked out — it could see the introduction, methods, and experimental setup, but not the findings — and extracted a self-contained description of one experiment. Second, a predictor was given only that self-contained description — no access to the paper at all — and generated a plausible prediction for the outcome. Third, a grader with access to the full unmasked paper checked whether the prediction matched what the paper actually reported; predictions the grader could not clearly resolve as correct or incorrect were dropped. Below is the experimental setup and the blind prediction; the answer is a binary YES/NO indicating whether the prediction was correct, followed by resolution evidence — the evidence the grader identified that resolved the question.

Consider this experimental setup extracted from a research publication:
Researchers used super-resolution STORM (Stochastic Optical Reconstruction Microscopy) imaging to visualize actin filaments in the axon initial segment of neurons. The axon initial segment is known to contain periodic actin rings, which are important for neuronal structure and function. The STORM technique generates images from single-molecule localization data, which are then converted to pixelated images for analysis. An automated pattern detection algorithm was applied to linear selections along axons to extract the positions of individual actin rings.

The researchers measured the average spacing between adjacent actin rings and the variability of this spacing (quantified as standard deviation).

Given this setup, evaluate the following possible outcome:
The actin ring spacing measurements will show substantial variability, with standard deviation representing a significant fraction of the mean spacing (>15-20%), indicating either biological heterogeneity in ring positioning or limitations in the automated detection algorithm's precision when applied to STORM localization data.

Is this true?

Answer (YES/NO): NO